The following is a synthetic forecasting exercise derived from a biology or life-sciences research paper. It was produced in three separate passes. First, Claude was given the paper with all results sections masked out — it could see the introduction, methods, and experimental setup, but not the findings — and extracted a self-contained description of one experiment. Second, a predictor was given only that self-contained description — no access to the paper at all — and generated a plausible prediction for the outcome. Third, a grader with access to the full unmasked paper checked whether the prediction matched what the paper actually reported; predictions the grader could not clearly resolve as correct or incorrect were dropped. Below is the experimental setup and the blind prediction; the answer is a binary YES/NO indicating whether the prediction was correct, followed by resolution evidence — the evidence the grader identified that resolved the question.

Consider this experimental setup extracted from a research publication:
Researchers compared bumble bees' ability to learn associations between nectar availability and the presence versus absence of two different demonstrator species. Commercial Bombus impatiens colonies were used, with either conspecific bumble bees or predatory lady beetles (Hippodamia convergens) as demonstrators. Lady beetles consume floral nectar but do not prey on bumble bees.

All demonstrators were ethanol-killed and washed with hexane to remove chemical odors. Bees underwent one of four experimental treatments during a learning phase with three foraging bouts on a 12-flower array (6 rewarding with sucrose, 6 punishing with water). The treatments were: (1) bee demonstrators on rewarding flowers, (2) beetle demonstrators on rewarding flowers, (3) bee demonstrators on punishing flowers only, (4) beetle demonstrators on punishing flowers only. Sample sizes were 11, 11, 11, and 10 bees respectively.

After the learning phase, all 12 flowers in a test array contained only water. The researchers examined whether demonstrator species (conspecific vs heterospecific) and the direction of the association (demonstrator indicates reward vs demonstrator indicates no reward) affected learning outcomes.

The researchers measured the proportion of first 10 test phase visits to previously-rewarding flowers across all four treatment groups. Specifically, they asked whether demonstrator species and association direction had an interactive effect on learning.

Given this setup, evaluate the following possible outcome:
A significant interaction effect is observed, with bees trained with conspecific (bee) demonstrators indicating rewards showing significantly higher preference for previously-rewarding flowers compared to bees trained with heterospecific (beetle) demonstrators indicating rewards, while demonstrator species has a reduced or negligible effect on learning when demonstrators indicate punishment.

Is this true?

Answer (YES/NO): NO